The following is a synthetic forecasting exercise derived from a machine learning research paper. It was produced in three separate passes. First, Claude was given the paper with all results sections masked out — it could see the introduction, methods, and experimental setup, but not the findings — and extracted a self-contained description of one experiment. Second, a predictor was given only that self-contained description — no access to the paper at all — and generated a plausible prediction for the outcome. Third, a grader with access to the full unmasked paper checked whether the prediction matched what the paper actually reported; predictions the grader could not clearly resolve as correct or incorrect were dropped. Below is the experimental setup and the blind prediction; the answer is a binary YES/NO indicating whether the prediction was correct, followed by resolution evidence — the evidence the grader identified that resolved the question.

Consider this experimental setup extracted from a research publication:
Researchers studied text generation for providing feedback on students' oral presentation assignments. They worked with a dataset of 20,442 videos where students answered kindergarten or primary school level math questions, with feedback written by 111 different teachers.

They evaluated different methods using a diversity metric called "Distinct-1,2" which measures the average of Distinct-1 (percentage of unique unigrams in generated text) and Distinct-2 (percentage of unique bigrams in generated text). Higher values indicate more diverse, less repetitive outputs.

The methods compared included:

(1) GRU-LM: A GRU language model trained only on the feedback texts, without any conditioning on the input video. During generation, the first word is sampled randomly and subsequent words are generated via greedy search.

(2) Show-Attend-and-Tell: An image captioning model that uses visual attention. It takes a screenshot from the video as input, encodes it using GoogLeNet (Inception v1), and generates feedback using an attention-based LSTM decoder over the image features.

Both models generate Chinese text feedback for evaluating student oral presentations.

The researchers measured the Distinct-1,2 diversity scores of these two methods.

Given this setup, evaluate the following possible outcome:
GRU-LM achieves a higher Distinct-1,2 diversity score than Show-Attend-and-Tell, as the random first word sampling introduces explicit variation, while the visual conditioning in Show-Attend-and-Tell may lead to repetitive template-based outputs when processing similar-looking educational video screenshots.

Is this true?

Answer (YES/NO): YES